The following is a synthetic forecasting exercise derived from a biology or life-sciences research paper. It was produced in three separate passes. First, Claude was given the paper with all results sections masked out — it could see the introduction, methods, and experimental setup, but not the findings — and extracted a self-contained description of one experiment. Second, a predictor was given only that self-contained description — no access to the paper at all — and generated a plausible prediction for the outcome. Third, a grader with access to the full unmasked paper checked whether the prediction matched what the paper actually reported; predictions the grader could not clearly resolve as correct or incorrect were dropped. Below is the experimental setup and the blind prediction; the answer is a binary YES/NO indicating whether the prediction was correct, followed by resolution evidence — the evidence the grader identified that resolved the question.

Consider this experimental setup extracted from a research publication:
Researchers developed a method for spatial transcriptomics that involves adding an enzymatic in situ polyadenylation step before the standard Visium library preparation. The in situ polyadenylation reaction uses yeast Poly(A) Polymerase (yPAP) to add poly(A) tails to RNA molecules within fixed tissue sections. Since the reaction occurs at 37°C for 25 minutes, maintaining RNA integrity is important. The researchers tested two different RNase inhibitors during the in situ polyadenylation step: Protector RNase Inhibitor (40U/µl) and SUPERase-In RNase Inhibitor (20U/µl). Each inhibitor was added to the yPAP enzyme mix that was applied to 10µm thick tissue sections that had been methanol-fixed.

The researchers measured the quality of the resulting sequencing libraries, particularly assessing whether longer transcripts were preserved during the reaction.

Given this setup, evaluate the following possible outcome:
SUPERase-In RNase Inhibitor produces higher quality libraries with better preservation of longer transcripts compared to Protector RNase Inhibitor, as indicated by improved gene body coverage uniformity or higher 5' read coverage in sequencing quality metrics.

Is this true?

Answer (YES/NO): NO